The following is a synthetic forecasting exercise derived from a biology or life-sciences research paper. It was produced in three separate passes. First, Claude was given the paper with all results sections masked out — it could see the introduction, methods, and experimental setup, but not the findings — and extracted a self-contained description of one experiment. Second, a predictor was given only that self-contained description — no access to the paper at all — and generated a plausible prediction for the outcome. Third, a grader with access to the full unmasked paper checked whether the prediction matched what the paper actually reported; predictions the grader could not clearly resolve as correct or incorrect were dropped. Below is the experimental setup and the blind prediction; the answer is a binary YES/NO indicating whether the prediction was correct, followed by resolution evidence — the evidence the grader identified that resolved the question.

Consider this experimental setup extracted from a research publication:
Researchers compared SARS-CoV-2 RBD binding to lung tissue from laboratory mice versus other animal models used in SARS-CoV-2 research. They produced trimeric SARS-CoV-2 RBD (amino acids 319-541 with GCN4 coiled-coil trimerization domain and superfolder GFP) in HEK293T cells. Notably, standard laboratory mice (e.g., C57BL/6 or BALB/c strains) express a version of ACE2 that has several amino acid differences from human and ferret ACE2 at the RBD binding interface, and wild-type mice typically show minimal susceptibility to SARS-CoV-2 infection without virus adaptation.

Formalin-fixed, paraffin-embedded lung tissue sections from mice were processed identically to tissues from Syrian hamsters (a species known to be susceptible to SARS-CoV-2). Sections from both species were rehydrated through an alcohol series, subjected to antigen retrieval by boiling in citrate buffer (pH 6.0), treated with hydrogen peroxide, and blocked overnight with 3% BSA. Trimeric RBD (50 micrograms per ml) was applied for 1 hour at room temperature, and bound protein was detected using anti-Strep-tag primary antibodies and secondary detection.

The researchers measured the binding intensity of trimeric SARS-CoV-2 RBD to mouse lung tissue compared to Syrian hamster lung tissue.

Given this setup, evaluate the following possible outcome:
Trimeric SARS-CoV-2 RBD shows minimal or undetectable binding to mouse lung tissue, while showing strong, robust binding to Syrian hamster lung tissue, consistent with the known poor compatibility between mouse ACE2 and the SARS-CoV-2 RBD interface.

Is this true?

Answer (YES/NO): YES